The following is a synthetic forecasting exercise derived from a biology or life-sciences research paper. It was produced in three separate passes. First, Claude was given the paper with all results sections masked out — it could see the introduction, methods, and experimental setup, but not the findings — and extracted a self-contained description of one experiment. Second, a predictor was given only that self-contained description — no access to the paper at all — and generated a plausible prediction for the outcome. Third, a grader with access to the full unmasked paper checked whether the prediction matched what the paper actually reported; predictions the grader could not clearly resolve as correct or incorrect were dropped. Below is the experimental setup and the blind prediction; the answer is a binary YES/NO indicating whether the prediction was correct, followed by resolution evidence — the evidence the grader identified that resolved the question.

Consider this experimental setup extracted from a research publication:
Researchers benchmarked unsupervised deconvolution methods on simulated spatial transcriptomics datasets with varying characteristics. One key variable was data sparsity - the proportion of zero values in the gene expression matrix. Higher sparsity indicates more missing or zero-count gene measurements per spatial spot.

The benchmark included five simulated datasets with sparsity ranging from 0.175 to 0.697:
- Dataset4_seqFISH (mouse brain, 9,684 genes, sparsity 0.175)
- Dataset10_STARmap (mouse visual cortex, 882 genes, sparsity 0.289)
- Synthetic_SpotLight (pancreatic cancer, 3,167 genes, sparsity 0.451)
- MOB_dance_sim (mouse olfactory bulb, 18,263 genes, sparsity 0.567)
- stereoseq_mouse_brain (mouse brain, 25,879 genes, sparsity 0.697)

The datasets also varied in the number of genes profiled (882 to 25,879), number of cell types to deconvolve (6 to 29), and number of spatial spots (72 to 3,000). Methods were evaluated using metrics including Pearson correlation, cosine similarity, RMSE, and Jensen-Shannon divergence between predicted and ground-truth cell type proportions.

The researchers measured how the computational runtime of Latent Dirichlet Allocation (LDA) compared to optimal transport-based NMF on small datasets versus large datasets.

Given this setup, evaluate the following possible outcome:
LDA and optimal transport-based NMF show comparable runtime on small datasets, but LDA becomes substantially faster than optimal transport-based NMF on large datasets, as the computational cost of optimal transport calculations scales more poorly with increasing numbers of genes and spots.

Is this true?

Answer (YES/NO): NO